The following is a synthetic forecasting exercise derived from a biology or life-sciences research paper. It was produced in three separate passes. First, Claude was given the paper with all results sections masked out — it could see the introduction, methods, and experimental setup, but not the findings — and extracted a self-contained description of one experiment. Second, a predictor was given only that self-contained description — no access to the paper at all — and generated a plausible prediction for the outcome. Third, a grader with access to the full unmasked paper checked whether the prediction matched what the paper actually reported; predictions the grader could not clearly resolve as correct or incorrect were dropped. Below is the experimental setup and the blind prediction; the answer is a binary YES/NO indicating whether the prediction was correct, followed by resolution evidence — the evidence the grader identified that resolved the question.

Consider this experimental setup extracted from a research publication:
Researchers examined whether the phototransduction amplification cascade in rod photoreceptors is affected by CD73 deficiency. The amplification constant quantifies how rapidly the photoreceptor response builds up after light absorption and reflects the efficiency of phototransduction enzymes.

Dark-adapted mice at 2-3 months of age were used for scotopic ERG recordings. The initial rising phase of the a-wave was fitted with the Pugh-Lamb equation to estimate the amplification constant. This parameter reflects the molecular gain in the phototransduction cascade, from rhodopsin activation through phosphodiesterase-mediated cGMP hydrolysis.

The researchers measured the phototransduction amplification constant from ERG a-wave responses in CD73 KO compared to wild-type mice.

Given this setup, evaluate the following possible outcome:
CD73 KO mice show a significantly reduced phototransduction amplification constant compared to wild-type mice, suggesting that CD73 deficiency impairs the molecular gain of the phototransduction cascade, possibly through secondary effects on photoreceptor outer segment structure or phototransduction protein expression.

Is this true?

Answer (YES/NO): NO